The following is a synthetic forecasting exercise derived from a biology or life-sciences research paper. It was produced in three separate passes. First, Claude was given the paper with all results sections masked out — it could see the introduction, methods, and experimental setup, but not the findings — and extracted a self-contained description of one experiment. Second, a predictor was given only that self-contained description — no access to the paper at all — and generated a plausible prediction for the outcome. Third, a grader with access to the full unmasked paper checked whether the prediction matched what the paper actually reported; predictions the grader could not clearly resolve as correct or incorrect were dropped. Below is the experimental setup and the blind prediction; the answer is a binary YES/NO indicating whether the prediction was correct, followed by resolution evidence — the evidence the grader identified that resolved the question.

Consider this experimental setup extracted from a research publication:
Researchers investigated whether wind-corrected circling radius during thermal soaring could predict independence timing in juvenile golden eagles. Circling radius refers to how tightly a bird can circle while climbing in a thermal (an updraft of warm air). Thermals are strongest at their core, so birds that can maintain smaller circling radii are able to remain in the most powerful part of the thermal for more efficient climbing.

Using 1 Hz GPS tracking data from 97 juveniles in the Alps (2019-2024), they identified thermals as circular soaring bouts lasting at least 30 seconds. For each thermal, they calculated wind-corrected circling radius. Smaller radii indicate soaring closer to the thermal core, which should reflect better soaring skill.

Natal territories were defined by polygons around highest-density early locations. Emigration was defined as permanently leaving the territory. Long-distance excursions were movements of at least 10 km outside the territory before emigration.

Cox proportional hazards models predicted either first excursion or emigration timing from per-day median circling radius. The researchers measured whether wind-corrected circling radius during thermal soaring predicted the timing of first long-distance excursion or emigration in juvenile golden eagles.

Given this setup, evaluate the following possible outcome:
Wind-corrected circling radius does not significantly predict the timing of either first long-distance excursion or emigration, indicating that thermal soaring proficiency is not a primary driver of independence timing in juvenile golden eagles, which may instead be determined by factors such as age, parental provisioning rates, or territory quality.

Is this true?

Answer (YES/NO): YES